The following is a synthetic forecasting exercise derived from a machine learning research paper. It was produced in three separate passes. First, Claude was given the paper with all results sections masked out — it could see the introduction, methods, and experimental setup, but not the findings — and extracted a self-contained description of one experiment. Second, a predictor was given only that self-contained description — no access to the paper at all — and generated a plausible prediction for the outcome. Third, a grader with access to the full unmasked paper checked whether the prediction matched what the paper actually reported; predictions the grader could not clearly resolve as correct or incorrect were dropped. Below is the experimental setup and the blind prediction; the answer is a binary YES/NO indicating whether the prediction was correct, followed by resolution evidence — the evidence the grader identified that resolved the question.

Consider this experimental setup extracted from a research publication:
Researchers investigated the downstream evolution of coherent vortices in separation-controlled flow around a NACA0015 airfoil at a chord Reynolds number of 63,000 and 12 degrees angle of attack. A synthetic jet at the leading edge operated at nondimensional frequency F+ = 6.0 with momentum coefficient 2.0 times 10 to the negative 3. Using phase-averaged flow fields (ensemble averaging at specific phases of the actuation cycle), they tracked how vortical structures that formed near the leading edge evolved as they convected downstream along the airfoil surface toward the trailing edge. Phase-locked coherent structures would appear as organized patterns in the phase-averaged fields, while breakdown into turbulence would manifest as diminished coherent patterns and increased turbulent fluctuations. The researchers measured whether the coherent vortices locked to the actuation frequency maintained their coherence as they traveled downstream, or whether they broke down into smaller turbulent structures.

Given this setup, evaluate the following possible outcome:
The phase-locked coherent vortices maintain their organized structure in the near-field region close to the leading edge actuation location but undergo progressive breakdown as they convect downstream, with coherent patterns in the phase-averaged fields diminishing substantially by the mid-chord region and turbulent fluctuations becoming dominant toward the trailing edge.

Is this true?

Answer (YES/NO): NO